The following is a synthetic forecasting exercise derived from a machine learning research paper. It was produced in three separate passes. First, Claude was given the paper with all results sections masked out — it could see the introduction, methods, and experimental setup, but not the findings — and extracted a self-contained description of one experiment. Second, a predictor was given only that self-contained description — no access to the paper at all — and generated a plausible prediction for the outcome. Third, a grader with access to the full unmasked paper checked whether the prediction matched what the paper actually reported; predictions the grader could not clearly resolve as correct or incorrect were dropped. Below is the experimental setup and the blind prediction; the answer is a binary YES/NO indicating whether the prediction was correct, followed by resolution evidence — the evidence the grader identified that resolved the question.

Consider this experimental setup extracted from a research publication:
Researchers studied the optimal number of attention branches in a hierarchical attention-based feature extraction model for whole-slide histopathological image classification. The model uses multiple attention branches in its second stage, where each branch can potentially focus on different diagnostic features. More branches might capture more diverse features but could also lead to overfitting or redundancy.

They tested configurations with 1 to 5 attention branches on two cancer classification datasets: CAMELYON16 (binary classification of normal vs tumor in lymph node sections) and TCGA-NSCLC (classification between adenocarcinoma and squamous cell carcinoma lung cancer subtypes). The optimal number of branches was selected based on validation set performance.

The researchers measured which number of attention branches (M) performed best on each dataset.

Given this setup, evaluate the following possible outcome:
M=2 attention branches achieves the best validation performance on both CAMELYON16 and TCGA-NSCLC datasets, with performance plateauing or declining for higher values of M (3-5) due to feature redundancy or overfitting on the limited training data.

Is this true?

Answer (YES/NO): NO